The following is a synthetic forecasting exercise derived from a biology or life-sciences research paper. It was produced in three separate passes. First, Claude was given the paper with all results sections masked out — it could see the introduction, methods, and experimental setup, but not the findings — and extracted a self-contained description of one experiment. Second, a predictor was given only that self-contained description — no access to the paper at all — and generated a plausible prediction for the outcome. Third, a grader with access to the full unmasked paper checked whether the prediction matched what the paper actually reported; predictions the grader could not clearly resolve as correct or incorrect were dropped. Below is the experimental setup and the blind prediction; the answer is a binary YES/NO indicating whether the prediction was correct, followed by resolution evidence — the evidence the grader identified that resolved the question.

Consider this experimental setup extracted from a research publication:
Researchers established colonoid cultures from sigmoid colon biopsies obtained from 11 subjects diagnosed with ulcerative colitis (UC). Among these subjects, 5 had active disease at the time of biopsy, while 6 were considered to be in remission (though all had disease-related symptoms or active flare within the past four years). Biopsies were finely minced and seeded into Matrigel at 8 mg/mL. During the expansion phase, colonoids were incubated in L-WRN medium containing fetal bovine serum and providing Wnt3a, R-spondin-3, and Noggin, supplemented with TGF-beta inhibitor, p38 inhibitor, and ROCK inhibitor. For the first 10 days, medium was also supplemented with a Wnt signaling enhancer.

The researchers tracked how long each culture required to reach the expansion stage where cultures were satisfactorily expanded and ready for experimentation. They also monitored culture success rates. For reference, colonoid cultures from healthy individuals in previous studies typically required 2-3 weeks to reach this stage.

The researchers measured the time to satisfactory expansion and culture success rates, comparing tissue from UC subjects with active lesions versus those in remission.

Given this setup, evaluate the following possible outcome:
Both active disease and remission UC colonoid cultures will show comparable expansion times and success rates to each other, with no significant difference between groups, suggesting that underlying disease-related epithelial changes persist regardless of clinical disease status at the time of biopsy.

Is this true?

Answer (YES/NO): NO